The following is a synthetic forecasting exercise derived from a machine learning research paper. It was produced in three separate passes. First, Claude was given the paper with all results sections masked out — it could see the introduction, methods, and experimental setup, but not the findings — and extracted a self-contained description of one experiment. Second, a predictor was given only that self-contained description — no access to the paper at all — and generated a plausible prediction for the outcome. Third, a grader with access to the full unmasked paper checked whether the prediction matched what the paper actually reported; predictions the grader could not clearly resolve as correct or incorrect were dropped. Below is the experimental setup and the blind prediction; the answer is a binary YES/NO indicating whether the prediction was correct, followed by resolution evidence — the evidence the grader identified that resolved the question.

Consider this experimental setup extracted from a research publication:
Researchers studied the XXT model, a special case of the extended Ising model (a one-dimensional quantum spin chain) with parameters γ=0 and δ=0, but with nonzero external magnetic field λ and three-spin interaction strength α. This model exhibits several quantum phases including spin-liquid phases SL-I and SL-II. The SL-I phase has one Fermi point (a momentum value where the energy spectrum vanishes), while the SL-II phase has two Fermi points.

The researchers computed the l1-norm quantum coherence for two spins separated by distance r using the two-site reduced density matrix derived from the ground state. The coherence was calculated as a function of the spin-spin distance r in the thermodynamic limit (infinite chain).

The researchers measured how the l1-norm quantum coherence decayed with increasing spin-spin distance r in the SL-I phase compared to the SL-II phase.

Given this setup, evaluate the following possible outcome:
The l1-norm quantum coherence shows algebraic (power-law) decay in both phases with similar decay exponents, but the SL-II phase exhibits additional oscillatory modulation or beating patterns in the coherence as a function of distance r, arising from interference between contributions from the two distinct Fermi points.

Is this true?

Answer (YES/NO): YES